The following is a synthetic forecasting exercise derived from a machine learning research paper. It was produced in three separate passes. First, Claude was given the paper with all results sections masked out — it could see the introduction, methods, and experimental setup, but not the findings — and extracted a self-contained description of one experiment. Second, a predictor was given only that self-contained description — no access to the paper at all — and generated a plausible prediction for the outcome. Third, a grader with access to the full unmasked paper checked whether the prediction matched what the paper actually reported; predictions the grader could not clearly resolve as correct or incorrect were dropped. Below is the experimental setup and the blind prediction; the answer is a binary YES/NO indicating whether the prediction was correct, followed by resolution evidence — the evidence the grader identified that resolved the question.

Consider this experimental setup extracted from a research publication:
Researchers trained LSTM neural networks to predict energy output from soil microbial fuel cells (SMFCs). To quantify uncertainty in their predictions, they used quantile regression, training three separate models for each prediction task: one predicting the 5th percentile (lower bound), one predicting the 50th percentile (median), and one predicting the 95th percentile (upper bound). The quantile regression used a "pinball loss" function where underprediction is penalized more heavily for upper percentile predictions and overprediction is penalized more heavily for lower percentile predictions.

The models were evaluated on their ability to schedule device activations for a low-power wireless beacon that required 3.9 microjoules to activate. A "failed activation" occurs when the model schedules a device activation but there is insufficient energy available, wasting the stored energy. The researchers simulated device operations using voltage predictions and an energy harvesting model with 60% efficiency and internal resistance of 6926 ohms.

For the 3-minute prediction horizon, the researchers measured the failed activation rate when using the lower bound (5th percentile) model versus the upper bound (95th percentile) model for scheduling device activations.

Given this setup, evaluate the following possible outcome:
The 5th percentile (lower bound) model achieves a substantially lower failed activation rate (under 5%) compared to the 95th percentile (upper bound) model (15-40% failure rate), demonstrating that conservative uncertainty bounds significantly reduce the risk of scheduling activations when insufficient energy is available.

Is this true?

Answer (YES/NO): YES